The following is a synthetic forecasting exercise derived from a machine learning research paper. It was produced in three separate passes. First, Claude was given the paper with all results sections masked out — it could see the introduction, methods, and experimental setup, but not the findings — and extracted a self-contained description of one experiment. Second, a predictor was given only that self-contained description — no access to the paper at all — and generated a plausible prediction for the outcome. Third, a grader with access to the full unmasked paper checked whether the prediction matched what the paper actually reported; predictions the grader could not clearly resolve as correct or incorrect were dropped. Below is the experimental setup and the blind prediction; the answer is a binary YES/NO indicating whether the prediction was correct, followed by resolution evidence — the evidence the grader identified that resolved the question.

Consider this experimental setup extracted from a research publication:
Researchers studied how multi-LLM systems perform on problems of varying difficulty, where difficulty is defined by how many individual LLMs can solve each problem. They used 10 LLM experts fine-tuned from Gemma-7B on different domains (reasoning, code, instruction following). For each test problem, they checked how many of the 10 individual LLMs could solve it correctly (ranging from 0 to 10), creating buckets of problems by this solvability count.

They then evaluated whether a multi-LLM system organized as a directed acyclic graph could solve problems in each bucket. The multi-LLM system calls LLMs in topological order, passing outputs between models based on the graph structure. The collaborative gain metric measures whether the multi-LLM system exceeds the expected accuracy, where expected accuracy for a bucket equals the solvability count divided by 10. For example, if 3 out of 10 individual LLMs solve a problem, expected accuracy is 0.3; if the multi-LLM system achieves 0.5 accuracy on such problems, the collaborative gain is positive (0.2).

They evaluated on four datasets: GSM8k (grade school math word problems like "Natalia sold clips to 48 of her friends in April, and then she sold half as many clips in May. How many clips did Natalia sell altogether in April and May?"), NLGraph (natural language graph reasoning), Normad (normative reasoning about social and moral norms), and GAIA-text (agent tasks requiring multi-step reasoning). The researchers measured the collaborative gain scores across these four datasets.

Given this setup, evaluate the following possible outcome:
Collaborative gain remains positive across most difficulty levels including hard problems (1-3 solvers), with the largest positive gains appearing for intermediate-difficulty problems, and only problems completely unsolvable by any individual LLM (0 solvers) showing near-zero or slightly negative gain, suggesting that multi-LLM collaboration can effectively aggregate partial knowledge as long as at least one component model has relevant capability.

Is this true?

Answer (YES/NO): NO